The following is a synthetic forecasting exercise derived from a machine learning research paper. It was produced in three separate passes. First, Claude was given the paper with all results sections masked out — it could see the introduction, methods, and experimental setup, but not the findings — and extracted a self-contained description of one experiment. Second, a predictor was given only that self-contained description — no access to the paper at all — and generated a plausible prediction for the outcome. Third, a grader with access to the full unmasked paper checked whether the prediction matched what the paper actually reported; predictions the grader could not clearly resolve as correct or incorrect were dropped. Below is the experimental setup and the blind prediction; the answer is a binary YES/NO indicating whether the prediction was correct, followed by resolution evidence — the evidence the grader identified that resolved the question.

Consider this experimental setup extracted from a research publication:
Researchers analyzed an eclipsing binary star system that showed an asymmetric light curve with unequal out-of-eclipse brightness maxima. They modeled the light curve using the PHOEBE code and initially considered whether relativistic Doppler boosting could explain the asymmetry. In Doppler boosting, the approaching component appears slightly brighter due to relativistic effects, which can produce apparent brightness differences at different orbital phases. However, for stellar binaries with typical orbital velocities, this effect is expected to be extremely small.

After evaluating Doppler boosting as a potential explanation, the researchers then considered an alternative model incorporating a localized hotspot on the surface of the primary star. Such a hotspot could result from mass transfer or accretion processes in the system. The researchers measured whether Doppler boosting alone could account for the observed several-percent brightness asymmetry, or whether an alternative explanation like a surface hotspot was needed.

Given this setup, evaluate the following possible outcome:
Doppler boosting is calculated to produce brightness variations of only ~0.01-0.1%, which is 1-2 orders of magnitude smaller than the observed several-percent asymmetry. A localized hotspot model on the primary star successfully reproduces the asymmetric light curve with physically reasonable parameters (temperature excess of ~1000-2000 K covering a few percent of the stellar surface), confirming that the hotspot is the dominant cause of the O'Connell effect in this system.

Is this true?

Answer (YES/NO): NO